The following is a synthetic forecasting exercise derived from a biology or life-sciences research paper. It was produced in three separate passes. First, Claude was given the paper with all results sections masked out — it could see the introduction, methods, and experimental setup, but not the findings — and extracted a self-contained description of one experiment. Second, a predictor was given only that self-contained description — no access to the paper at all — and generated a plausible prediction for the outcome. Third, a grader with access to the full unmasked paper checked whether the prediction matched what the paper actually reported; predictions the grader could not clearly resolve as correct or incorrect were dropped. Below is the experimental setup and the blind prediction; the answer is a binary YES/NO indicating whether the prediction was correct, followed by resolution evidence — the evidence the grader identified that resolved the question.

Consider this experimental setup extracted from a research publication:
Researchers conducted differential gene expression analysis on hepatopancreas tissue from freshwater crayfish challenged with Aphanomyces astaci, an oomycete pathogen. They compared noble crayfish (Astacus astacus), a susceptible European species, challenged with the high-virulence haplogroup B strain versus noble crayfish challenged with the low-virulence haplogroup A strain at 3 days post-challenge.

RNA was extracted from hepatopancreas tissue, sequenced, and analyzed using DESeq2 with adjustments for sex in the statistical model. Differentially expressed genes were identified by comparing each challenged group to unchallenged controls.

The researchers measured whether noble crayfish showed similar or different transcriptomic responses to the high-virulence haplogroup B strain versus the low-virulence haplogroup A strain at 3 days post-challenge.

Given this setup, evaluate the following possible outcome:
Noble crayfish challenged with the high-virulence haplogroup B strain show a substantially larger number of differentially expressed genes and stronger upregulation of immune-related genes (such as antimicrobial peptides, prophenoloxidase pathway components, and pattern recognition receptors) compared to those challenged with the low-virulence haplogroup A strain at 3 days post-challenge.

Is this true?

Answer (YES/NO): YES